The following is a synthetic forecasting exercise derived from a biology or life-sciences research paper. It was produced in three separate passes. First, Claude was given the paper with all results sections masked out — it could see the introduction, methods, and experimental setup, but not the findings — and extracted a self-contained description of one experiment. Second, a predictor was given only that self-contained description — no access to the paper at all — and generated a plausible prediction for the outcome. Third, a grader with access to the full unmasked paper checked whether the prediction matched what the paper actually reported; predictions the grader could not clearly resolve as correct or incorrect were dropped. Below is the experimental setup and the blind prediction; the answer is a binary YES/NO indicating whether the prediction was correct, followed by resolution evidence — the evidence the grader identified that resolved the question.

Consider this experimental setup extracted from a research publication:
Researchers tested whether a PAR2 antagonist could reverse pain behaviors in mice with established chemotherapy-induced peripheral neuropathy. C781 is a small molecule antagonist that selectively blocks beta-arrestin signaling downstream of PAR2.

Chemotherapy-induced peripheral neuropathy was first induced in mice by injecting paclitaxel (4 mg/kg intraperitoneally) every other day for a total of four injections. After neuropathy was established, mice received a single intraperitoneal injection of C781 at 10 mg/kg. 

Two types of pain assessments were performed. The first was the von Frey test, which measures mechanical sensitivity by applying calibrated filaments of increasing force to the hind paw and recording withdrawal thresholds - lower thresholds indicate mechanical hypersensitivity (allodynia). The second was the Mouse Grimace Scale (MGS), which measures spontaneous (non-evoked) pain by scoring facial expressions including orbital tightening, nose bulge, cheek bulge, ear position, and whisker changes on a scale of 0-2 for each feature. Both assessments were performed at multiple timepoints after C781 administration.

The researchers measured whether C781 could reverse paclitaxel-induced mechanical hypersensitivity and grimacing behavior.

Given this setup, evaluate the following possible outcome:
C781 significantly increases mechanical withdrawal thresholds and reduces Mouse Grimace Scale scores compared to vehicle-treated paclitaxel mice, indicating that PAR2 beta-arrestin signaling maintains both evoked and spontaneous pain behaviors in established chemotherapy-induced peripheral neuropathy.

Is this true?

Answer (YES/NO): NO